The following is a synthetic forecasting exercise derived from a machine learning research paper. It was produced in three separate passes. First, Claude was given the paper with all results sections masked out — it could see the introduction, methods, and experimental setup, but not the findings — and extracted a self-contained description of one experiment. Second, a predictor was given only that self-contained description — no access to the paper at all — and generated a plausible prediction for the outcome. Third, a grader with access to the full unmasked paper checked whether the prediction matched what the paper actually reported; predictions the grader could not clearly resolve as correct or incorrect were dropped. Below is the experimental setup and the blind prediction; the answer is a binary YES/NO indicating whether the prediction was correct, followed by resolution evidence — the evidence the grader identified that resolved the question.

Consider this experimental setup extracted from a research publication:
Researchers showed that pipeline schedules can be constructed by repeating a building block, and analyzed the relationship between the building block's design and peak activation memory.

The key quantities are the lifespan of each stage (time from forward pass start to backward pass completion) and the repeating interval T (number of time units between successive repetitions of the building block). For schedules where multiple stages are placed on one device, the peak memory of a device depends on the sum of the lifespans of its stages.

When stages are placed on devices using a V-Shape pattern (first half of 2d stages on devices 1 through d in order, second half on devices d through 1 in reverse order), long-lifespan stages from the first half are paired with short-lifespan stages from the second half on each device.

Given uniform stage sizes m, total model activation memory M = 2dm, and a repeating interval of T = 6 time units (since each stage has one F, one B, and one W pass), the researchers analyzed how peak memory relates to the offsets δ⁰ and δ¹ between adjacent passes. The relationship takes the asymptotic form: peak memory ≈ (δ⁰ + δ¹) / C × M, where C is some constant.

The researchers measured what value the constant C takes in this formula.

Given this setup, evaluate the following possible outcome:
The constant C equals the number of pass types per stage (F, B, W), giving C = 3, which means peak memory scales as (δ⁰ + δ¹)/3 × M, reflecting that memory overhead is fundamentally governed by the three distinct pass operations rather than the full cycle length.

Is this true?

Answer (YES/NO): NO